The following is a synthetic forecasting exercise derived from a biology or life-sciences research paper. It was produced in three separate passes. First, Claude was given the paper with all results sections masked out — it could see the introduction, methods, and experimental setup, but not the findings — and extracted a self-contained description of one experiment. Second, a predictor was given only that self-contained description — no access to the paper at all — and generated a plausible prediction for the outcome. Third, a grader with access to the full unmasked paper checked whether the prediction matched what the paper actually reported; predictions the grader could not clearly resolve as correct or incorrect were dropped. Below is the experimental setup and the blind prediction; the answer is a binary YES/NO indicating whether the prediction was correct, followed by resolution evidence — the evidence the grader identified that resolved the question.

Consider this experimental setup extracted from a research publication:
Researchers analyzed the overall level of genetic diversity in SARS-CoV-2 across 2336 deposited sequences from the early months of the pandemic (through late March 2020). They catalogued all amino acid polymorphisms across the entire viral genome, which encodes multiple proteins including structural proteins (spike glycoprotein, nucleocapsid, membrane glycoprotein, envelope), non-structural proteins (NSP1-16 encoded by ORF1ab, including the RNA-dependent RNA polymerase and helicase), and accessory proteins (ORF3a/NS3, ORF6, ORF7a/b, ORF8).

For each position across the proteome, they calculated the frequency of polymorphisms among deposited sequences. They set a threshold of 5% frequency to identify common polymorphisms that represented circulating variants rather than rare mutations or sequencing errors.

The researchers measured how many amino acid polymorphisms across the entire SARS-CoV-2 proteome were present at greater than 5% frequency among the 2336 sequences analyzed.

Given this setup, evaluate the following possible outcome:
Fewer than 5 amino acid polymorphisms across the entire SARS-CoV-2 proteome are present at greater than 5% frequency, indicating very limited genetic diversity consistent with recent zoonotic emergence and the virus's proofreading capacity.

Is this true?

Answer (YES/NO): NO